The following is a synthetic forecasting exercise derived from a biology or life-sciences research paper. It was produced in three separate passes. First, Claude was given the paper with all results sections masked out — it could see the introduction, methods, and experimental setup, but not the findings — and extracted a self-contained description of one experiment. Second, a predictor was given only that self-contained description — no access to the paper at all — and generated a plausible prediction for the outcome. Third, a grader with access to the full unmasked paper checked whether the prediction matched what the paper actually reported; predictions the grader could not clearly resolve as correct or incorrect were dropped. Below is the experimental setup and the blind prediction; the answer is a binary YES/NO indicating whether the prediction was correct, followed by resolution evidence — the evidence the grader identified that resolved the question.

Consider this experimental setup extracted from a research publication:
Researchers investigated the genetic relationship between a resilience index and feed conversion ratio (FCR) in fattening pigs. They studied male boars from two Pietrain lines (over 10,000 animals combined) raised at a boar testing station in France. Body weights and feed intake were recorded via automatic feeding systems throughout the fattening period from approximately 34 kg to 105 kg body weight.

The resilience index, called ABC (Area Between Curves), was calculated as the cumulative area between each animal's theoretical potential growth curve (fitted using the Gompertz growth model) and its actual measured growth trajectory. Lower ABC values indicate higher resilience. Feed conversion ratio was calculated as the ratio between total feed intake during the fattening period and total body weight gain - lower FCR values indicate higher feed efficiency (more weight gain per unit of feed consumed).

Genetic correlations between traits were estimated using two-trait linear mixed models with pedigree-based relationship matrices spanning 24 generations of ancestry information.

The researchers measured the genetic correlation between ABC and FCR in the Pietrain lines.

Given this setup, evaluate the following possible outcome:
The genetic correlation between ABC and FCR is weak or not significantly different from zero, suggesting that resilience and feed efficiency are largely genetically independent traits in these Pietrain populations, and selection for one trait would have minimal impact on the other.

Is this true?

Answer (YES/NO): NO